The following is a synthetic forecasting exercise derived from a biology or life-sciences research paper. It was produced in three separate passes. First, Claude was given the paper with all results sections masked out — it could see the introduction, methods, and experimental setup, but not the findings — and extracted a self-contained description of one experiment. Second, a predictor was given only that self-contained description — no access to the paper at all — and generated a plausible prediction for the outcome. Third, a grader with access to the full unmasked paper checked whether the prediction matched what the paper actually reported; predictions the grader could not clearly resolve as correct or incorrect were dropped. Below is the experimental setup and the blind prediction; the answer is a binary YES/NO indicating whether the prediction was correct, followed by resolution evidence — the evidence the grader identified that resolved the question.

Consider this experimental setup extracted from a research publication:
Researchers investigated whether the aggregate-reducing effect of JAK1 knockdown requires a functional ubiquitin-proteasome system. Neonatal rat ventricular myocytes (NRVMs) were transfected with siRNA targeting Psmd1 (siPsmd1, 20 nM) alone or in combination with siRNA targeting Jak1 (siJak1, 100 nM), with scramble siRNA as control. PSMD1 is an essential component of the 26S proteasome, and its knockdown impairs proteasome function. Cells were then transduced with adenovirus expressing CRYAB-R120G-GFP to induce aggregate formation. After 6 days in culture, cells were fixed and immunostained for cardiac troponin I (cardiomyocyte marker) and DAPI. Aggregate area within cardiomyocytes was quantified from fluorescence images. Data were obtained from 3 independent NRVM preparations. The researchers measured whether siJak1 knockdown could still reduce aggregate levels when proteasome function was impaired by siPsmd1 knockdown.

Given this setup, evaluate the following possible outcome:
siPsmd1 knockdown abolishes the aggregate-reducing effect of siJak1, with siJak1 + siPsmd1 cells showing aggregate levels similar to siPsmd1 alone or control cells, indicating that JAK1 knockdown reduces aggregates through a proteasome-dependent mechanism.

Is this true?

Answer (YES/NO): YES